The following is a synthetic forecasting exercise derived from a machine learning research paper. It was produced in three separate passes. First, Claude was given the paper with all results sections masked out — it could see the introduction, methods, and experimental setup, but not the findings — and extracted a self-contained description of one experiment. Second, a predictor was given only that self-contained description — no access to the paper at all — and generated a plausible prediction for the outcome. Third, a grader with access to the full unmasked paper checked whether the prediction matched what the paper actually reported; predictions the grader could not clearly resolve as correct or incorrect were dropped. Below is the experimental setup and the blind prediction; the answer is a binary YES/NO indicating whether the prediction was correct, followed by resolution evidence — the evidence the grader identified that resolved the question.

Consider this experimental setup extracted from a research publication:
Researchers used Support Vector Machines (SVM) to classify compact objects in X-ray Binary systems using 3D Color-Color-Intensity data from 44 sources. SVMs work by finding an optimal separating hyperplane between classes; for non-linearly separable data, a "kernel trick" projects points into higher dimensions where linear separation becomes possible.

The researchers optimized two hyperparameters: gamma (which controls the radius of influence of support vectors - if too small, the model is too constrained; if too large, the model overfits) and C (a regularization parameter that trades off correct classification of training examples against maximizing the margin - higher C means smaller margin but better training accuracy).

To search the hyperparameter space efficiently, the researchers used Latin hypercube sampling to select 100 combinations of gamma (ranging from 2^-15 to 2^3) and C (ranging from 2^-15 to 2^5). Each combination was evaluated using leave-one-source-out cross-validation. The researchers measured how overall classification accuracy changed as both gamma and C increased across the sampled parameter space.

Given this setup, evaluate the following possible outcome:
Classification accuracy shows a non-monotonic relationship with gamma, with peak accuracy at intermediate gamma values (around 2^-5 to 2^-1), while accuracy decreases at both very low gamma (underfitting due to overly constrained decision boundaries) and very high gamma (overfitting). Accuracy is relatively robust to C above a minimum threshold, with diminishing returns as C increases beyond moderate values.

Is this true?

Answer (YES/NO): NO